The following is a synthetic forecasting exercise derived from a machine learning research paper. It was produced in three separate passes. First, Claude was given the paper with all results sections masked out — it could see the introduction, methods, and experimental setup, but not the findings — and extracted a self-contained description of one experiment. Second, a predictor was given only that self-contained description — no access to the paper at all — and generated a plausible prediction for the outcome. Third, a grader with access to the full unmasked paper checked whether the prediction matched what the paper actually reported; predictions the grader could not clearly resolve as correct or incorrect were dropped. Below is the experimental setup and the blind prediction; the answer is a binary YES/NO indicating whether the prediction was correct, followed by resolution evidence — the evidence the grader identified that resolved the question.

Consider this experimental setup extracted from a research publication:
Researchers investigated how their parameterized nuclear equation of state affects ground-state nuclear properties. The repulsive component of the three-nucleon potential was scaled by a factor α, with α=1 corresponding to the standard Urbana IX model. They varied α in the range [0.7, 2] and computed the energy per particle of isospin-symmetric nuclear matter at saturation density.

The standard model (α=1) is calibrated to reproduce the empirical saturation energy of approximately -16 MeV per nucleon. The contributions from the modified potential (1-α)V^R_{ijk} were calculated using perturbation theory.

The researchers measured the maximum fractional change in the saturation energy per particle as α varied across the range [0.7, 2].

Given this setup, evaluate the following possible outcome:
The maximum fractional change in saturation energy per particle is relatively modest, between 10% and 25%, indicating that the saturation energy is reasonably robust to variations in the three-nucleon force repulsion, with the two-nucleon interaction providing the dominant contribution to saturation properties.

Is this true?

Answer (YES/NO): NO